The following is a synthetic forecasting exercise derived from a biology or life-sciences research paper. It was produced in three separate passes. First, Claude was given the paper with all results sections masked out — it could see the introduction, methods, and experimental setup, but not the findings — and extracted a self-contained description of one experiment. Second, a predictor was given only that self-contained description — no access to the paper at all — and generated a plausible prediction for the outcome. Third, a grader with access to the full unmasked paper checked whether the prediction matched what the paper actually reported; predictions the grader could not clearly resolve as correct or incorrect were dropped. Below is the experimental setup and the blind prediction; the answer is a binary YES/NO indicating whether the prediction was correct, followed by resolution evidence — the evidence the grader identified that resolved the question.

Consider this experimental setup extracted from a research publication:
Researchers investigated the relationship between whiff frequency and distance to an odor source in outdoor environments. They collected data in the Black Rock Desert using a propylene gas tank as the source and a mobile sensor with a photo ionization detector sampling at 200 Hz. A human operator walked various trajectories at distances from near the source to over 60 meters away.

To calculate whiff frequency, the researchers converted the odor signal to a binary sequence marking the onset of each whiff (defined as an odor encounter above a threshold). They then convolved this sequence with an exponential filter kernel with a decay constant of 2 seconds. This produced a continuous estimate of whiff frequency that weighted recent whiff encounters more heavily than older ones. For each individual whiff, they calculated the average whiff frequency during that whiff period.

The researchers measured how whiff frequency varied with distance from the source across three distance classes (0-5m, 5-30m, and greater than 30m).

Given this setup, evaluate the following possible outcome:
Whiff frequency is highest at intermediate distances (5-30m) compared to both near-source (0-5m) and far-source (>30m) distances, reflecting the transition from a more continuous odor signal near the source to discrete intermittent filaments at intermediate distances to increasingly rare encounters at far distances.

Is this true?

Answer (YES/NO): NO